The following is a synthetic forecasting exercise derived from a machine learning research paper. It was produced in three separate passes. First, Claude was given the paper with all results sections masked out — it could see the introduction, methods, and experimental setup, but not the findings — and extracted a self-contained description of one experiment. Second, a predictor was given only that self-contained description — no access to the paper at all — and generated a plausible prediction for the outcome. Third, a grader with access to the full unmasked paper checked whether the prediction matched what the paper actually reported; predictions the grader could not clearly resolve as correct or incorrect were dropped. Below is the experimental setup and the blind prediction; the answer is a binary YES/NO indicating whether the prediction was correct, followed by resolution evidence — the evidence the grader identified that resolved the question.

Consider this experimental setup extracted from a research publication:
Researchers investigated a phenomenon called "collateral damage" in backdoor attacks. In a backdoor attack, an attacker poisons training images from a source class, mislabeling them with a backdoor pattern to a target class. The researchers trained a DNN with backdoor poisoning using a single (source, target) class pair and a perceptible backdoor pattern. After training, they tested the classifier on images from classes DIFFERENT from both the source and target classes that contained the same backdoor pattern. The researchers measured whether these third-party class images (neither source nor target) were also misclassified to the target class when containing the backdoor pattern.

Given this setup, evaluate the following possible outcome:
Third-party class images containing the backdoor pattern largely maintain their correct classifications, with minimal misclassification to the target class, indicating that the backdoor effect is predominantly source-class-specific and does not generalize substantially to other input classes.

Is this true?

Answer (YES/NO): NO